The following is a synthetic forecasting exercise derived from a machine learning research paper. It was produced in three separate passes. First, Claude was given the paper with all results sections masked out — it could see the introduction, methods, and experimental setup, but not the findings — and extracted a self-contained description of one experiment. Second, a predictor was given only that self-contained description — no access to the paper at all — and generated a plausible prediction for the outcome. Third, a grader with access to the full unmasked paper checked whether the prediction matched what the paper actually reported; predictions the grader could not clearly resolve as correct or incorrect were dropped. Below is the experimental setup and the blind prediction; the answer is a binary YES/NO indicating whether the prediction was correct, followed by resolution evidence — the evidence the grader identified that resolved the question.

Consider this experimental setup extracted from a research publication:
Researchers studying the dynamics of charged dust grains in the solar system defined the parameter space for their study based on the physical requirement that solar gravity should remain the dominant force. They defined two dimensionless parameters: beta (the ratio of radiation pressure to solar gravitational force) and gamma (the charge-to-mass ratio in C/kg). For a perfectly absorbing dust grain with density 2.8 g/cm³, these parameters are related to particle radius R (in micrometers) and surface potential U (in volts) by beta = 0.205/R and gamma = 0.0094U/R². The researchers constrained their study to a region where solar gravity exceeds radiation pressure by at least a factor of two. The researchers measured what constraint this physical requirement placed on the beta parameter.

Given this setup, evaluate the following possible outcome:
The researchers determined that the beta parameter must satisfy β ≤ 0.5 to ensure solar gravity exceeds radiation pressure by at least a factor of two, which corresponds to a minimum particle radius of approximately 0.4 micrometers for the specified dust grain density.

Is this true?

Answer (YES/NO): YES